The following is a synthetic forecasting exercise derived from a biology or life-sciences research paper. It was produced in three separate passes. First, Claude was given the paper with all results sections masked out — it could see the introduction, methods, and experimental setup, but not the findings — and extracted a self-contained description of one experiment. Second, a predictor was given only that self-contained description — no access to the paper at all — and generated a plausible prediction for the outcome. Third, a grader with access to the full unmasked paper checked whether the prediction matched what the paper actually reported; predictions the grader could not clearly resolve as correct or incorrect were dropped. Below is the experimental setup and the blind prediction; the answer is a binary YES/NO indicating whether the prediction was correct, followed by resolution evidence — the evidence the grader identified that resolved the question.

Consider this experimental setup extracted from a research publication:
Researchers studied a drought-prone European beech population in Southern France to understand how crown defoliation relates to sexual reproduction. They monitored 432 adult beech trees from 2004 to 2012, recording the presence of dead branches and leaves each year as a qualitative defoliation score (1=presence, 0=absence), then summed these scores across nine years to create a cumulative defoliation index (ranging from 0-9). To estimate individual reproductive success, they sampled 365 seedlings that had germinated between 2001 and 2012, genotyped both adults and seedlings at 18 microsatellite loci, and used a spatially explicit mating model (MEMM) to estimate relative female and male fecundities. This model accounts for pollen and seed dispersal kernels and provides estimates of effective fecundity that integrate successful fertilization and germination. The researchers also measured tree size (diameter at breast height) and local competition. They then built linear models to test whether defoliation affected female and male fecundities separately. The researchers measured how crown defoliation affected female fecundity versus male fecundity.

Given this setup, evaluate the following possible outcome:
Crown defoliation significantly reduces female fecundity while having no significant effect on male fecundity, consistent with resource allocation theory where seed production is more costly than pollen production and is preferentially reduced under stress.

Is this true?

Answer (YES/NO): YES